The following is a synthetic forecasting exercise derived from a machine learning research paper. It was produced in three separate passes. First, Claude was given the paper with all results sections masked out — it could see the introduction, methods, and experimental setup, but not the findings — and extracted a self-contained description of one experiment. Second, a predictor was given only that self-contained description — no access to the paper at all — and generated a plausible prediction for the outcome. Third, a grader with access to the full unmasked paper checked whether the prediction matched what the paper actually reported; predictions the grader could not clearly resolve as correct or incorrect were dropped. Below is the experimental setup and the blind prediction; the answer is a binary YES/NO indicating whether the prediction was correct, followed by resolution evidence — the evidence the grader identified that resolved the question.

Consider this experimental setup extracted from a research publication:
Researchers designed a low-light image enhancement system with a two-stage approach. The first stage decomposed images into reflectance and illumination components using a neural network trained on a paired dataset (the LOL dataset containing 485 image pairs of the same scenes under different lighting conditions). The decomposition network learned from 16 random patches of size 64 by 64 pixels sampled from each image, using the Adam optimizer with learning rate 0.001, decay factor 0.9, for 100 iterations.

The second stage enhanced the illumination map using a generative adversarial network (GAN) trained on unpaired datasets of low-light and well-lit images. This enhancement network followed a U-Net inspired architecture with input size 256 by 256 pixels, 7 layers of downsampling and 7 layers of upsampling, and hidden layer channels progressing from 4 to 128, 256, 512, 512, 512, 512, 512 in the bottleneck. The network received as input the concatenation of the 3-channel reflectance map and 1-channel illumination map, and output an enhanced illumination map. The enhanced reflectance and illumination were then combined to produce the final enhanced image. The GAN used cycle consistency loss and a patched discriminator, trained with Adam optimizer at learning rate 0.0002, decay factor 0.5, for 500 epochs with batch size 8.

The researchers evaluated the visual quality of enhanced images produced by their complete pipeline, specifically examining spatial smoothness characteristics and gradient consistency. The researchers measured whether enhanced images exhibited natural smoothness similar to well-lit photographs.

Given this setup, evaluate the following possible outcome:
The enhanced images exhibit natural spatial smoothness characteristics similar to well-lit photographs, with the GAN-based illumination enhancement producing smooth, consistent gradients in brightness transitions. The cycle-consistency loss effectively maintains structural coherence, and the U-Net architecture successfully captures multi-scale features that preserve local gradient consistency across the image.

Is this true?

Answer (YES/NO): NO